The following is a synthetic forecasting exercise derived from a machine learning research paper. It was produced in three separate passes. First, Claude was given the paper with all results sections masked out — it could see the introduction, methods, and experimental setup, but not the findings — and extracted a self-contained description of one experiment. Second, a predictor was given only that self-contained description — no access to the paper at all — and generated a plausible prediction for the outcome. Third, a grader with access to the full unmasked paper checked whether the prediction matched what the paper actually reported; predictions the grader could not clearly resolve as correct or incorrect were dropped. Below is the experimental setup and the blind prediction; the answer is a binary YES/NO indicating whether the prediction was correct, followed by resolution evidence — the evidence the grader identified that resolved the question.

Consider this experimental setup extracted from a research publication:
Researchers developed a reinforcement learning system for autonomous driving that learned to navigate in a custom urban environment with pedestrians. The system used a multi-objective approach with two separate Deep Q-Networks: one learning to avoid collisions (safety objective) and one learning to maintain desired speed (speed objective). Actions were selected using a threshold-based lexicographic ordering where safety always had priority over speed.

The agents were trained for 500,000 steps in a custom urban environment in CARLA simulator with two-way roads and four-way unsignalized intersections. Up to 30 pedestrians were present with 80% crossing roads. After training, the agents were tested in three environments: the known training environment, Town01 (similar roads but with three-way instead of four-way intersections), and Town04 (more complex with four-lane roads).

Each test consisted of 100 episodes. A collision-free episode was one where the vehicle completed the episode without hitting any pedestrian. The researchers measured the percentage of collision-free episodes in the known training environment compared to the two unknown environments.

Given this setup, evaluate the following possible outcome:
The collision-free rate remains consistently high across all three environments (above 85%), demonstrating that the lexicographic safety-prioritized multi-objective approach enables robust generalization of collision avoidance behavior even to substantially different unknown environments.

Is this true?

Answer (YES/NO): YES